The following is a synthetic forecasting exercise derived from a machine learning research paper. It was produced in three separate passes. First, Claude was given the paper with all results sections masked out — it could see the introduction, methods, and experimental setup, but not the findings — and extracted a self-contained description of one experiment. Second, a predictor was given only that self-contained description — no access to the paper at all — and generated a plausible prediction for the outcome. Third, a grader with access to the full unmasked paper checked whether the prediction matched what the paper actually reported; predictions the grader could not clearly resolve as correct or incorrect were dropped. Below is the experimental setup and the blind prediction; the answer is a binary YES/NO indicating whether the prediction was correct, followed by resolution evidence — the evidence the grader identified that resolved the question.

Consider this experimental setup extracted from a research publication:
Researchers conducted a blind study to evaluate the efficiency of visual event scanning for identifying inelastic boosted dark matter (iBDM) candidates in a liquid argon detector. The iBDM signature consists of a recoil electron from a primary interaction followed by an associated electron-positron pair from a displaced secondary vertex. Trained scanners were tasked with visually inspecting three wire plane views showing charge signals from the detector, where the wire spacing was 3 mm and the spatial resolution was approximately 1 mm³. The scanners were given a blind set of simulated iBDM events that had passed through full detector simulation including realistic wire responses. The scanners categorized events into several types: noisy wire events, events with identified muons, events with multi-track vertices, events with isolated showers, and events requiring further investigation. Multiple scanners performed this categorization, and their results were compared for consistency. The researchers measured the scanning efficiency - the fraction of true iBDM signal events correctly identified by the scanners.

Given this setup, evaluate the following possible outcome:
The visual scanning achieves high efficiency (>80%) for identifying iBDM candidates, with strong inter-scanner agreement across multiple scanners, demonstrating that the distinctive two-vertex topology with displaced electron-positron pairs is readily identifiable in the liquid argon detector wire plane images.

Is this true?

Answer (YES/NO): NO